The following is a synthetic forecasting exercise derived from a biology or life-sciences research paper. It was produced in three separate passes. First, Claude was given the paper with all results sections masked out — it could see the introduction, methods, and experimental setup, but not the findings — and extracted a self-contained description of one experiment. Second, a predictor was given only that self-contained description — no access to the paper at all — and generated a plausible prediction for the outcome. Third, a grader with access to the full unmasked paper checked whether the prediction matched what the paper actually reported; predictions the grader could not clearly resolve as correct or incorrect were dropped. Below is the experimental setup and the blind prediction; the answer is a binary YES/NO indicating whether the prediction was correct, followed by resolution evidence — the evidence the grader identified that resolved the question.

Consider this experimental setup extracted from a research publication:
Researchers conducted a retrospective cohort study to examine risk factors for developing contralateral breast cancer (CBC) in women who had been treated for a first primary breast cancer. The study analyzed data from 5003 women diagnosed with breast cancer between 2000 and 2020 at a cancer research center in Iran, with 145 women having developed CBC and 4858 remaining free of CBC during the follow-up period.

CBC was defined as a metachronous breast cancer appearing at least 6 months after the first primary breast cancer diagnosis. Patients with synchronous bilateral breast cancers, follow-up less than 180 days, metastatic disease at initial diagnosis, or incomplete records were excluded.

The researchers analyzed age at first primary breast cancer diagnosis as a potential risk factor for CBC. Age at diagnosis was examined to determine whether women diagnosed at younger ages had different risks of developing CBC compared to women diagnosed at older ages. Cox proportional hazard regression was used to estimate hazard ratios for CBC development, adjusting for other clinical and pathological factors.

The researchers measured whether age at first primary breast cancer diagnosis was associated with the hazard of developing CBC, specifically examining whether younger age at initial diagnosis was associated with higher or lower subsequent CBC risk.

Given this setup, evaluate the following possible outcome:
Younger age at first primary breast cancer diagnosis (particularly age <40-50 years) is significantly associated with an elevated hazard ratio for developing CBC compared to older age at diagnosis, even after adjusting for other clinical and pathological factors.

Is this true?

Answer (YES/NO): YES